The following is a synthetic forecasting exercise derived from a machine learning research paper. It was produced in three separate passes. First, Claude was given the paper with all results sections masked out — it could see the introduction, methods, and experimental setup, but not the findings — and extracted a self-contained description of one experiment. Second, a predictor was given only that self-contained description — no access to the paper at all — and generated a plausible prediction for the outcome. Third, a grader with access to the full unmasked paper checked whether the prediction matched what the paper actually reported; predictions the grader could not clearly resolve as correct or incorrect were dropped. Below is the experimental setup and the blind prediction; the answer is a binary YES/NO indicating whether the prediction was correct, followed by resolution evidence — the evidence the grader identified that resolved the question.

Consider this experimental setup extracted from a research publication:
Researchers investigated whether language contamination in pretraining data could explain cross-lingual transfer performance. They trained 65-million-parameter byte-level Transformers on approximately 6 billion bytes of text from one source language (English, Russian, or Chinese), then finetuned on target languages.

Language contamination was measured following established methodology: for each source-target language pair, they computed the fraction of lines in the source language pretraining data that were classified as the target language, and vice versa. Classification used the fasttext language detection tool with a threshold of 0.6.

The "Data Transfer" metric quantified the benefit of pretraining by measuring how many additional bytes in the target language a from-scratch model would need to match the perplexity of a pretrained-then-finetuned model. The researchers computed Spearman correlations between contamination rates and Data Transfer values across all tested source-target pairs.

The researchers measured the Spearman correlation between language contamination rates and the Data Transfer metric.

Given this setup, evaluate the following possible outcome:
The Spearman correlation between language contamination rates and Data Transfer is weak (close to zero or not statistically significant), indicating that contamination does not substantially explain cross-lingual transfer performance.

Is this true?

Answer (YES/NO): YES